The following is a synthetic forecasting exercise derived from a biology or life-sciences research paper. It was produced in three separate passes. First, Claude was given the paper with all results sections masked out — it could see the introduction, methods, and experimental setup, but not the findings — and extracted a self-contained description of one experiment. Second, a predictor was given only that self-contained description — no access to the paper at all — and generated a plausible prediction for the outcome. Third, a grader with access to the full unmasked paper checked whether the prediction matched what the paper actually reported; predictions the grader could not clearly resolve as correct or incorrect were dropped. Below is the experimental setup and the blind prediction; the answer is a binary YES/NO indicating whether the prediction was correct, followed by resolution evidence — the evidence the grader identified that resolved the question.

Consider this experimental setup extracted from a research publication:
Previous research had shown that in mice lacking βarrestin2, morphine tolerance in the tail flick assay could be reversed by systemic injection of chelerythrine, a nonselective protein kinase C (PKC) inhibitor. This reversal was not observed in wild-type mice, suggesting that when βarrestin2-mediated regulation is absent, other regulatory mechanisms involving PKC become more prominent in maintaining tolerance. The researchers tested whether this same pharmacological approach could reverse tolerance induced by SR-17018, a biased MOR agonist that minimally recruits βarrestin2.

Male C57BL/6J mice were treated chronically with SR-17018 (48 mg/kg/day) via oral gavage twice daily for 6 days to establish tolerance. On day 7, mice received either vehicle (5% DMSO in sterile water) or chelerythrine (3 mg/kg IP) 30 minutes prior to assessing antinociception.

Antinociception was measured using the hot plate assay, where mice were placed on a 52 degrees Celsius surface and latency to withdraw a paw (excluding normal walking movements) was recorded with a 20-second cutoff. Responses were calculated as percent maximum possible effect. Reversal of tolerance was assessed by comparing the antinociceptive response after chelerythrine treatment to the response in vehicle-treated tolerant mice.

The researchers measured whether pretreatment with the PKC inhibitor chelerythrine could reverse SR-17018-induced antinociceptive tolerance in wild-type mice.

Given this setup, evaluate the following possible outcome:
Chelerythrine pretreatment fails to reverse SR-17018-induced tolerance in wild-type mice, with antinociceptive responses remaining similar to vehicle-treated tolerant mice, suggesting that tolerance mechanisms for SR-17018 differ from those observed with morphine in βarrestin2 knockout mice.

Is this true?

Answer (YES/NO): NO